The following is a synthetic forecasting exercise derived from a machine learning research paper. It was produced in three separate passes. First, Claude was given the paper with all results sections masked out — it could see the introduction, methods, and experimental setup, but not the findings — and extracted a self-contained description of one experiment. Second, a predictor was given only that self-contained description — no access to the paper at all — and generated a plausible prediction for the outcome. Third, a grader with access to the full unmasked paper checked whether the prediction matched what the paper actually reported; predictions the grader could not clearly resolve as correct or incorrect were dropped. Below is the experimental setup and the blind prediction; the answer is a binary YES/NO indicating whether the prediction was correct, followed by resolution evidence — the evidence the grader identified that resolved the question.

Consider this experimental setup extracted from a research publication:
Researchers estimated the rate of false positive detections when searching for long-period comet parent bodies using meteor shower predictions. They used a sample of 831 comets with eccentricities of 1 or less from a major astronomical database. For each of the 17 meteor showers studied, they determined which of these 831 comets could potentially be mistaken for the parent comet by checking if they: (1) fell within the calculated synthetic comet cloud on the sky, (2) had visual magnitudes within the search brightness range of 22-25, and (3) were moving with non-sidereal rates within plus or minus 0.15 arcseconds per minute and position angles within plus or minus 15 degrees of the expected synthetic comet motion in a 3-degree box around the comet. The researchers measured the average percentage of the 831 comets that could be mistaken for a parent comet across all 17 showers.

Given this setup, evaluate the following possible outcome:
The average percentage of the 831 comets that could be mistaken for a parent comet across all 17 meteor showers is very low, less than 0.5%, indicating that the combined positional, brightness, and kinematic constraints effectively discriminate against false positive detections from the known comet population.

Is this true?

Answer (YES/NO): NO